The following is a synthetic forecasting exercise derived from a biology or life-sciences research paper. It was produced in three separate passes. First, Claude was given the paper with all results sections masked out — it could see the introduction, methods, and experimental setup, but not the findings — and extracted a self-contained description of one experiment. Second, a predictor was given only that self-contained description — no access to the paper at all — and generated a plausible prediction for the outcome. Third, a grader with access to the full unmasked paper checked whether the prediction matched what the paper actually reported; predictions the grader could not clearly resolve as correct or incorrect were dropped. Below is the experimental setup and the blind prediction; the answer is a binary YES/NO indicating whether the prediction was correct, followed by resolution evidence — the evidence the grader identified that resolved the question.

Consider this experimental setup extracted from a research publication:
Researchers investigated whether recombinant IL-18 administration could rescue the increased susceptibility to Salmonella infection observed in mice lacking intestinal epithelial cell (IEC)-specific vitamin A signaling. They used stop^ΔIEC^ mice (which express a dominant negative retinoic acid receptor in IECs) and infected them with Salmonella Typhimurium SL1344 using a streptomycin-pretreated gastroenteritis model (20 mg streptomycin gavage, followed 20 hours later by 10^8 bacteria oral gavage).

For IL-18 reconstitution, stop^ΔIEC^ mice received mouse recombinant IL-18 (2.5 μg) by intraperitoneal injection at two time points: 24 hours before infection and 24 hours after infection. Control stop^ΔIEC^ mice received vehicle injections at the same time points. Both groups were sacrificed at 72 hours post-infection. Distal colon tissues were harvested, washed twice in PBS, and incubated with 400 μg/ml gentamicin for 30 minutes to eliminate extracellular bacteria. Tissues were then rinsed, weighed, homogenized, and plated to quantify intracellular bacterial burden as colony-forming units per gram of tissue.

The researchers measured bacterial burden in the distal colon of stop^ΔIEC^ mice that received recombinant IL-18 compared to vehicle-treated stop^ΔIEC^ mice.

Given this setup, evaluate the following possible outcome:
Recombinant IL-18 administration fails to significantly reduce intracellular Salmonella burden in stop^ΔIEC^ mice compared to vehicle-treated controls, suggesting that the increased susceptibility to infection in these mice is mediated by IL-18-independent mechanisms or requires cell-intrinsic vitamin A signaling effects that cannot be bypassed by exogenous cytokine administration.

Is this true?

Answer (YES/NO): NO